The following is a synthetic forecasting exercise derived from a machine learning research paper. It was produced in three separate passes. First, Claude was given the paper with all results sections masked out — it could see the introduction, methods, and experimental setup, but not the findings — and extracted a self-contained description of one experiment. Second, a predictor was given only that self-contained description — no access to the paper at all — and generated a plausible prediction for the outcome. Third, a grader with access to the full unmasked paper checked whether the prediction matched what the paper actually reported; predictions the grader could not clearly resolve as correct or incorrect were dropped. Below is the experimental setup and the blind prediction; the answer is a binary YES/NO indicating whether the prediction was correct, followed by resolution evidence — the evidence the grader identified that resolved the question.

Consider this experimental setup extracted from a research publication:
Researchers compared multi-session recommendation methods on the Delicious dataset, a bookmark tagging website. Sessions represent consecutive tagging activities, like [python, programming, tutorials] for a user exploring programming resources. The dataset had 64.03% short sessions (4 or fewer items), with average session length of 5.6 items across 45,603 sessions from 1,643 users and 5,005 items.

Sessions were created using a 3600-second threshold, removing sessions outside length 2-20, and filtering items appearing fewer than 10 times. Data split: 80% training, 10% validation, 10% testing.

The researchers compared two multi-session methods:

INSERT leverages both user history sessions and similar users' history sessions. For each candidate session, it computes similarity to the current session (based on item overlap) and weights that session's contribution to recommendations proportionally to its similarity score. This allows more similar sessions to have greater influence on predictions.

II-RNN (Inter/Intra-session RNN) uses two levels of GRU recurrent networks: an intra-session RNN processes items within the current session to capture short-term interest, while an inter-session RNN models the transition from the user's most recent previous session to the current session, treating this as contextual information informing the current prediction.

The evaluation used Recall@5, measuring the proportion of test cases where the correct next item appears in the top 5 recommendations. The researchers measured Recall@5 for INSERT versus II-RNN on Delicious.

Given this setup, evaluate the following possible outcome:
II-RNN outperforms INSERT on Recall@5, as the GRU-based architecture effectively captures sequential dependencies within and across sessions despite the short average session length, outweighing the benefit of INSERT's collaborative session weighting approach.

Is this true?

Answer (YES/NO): NO